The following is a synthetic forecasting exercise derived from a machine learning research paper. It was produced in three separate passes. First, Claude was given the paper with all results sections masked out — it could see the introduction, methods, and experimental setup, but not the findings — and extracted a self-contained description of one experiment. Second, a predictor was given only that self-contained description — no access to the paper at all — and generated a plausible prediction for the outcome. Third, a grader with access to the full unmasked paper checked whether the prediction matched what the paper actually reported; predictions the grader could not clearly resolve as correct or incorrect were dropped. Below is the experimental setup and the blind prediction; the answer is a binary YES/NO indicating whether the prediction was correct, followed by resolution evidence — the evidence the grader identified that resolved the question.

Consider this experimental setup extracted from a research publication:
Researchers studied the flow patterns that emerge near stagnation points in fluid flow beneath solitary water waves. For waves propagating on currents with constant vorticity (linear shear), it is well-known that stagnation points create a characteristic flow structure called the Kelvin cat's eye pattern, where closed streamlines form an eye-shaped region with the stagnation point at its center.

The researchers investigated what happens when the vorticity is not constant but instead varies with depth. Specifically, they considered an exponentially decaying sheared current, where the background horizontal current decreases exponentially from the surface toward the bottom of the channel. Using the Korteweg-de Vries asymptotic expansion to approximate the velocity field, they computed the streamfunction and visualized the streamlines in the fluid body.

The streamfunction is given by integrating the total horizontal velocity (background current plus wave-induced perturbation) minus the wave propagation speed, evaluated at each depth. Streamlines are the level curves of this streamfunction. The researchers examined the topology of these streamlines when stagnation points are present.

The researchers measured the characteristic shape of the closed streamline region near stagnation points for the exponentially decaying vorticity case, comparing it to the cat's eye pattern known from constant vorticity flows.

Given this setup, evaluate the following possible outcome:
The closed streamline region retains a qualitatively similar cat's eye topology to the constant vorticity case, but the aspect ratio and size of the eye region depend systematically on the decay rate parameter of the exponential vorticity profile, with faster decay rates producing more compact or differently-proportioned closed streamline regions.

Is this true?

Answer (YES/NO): NO